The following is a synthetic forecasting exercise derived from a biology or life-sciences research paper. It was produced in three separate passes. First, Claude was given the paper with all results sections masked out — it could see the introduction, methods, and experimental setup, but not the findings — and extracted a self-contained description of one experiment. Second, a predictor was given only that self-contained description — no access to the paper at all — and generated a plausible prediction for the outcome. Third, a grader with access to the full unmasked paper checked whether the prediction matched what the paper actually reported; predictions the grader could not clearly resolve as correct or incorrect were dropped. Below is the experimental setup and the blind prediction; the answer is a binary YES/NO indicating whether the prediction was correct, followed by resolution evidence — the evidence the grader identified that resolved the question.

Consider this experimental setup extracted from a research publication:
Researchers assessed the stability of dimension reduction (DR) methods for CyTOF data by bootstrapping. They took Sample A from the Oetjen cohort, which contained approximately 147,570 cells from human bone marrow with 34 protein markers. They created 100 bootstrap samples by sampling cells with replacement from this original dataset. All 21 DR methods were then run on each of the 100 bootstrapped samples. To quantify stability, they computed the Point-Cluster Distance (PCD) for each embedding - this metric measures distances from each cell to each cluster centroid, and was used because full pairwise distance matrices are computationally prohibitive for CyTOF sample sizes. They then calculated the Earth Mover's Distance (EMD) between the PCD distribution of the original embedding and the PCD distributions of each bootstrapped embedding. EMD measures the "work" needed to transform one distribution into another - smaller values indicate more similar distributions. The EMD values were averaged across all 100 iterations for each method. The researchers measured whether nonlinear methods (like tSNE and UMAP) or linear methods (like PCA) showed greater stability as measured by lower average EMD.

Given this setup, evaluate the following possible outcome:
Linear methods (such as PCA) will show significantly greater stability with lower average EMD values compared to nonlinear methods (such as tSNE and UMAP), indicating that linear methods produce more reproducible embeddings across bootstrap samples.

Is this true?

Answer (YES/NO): NO